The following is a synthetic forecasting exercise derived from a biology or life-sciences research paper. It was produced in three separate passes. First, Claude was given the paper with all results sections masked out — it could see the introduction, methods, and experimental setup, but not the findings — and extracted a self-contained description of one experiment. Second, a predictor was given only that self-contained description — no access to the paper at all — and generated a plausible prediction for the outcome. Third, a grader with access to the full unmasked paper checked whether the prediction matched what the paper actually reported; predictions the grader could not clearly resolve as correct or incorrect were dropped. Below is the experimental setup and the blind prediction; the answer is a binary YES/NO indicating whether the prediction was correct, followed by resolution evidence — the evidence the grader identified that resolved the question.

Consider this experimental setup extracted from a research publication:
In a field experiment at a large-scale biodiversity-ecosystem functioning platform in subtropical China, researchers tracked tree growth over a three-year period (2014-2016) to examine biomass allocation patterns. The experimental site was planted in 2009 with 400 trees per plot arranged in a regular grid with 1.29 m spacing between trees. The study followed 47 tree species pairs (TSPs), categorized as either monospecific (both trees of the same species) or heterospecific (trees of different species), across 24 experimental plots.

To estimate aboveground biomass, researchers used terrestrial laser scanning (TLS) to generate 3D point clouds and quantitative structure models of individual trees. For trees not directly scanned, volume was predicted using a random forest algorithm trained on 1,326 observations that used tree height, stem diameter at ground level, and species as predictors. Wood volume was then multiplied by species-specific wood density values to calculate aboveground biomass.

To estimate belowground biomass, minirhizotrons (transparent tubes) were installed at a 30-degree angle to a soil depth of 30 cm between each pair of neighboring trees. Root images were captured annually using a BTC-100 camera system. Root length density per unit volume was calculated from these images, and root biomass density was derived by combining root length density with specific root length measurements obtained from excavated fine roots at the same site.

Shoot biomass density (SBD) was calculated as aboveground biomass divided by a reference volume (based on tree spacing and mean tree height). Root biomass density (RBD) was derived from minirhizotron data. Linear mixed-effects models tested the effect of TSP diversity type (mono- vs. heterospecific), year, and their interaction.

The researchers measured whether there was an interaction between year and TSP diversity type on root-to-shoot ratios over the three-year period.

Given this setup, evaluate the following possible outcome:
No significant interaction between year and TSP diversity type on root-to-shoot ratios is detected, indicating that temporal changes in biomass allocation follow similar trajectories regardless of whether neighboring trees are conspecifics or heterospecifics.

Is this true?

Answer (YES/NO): NO